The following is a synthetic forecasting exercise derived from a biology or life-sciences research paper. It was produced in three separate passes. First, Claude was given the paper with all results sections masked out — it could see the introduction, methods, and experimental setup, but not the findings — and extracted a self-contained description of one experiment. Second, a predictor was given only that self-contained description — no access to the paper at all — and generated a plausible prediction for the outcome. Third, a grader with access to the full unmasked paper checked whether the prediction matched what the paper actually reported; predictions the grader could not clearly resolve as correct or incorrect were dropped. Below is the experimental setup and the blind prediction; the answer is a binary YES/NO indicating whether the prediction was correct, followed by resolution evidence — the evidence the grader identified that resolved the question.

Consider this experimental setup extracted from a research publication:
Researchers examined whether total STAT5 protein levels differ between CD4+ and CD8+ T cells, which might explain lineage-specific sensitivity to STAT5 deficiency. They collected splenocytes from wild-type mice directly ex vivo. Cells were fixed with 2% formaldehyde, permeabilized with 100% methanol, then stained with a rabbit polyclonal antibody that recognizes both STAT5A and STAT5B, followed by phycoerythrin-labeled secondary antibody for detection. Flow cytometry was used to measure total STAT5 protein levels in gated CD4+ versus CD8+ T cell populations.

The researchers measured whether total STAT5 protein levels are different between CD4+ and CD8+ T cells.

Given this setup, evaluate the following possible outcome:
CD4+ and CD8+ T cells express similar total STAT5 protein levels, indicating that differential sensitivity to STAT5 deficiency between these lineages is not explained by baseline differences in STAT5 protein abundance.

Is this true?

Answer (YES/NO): YES